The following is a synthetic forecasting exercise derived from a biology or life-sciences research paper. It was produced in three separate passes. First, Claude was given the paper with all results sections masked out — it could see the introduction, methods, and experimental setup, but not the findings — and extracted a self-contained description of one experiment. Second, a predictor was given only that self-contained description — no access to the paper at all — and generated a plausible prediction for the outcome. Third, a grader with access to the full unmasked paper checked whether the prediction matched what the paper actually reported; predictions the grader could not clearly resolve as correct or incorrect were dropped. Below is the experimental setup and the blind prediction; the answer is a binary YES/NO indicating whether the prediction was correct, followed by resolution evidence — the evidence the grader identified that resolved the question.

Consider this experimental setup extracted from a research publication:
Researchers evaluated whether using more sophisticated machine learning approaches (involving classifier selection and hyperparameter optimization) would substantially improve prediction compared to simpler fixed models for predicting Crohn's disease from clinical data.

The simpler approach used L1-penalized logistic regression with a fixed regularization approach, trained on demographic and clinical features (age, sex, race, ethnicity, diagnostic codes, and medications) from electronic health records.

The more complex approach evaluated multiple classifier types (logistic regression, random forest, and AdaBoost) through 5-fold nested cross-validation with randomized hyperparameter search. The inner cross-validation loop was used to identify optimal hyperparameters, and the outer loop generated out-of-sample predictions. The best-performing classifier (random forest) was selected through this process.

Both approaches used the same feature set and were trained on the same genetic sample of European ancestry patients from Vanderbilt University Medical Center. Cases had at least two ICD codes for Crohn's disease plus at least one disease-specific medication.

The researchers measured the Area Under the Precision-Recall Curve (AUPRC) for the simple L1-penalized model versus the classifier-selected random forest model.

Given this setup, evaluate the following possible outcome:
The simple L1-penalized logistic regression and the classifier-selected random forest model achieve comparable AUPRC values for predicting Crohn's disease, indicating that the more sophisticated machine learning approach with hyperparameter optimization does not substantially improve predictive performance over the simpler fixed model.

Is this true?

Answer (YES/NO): NO